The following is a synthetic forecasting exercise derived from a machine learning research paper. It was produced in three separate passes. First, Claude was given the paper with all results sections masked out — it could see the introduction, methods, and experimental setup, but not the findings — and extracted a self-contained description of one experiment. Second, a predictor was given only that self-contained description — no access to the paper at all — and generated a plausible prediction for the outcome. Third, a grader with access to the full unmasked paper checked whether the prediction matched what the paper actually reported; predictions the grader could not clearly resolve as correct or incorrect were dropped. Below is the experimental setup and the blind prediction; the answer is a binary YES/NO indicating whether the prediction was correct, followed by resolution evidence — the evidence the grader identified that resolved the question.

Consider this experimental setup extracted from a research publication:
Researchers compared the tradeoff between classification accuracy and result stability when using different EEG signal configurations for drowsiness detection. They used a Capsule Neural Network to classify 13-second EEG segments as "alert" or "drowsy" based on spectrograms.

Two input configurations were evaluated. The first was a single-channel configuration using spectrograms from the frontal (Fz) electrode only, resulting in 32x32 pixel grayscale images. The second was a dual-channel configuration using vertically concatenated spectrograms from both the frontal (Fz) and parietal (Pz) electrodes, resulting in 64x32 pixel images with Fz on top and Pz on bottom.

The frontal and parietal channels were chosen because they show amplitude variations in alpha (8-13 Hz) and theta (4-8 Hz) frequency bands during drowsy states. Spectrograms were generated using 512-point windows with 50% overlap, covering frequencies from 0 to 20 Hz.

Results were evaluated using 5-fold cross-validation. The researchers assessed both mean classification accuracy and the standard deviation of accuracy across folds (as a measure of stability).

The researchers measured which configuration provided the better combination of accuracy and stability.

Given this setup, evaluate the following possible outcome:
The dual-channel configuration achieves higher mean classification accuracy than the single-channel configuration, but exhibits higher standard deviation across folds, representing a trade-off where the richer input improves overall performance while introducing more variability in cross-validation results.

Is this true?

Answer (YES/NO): YES